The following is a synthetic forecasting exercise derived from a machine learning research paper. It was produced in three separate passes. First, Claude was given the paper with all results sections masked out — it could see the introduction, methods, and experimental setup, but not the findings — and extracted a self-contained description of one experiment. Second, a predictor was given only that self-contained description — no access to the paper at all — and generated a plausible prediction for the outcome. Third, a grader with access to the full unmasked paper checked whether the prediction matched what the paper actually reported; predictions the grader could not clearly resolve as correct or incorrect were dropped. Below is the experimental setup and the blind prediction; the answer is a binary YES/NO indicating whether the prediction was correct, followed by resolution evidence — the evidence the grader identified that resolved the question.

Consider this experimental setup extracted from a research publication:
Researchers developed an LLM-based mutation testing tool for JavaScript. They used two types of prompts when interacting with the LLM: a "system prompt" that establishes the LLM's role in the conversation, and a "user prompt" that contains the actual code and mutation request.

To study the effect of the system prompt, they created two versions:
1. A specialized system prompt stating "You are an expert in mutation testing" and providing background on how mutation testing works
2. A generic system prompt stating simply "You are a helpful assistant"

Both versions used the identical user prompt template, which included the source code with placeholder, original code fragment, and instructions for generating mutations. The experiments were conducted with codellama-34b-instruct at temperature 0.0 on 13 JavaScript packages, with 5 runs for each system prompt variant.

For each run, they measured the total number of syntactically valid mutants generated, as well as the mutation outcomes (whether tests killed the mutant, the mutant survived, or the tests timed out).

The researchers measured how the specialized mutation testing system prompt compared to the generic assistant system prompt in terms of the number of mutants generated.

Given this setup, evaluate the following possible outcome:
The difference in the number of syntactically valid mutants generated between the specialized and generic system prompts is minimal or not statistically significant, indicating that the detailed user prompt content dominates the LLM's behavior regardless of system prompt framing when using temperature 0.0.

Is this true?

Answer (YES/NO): YES